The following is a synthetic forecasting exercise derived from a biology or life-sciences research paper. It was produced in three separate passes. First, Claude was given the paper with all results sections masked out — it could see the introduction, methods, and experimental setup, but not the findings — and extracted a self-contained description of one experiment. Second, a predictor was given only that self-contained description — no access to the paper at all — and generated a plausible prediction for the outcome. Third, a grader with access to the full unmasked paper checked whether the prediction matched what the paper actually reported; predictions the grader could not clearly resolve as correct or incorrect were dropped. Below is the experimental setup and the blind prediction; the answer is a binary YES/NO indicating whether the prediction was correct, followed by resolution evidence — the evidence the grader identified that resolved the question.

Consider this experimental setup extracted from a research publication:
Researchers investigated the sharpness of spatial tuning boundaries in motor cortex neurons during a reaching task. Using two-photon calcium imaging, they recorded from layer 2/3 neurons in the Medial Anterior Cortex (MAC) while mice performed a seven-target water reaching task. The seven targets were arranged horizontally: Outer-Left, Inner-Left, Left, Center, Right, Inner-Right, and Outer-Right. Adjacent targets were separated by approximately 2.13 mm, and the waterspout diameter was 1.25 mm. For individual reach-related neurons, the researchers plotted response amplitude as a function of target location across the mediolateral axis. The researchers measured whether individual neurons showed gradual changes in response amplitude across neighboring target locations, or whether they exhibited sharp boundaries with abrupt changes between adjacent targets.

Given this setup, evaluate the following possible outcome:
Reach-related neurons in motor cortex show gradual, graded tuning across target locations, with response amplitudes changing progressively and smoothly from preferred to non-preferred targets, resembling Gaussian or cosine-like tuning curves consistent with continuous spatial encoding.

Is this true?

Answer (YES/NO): NO